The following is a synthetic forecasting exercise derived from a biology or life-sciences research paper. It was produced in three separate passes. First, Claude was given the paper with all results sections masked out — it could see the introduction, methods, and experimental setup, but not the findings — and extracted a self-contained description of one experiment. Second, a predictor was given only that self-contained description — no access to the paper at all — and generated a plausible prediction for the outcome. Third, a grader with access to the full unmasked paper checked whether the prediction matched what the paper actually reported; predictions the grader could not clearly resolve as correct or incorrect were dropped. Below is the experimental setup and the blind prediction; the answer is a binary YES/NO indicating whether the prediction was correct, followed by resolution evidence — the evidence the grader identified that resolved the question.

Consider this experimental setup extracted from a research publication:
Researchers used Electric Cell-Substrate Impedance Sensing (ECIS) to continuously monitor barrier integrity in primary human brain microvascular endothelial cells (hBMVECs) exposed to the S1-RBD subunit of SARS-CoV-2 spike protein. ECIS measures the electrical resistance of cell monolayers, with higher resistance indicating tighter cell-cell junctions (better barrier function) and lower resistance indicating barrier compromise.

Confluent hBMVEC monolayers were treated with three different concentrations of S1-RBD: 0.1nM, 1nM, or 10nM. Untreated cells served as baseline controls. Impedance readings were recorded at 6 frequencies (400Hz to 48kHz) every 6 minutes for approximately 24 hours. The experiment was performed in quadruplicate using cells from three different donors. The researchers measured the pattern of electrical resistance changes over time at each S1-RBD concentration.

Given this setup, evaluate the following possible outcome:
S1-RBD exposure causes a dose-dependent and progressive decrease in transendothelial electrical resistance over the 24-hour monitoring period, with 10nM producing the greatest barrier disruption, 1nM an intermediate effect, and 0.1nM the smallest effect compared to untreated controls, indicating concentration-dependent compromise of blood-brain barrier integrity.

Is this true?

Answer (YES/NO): NO